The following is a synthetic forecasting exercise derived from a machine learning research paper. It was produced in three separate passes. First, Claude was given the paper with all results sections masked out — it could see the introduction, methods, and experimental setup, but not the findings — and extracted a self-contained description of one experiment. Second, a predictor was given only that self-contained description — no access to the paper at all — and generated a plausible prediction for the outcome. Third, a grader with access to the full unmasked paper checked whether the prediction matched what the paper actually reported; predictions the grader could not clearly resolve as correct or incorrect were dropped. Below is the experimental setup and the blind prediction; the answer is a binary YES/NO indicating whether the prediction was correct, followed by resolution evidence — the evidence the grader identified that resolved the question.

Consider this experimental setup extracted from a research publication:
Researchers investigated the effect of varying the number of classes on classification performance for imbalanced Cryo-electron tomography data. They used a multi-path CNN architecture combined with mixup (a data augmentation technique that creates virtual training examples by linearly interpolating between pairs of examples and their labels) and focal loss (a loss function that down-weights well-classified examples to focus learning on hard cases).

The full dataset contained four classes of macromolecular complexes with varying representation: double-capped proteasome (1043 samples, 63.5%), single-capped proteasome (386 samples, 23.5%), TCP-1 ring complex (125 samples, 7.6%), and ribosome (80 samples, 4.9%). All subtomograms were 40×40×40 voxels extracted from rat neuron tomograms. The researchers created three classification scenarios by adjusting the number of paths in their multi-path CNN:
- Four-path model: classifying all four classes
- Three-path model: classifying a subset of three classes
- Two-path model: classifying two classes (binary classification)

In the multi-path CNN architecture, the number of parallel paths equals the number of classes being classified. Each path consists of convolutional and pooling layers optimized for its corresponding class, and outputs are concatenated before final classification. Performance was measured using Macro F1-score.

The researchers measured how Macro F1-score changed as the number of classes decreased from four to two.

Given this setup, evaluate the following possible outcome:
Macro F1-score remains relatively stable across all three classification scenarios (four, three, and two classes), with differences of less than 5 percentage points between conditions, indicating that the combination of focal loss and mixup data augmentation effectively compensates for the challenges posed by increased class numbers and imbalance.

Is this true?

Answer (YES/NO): NO